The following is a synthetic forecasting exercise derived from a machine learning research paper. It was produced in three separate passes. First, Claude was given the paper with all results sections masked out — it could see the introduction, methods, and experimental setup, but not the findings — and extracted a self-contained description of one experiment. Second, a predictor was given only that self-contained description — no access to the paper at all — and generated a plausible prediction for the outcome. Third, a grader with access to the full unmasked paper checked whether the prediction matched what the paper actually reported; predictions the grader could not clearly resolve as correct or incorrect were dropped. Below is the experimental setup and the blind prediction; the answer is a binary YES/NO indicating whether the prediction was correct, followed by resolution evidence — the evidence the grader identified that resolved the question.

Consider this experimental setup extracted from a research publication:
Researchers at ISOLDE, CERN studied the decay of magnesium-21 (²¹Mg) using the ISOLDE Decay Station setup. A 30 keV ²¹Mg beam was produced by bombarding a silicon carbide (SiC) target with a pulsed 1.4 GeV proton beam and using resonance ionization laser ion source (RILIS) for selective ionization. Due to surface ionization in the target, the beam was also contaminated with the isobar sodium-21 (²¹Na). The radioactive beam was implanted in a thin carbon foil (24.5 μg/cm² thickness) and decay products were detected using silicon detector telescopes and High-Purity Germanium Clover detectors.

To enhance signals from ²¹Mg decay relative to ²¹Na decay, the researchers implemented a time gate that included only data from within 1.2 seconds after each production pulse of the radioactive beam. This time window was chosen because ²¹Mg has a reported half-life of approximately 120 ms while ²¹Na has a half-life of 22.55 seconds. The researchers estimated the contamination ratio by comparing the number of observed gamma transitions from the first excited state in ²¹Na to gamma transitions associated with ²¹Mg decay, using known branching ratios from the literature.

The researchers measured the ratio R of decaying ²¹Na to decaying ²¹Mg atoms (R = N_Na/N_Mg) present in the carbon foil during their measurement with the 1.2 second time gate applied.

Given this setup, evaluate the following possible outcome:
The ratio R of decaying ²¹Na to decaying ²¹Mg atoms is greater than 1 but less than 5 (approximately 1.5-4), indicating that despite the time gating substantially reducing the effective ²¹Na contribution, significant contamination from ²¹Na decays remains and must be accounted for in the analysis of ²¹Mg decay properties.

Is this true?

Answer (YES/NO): NO